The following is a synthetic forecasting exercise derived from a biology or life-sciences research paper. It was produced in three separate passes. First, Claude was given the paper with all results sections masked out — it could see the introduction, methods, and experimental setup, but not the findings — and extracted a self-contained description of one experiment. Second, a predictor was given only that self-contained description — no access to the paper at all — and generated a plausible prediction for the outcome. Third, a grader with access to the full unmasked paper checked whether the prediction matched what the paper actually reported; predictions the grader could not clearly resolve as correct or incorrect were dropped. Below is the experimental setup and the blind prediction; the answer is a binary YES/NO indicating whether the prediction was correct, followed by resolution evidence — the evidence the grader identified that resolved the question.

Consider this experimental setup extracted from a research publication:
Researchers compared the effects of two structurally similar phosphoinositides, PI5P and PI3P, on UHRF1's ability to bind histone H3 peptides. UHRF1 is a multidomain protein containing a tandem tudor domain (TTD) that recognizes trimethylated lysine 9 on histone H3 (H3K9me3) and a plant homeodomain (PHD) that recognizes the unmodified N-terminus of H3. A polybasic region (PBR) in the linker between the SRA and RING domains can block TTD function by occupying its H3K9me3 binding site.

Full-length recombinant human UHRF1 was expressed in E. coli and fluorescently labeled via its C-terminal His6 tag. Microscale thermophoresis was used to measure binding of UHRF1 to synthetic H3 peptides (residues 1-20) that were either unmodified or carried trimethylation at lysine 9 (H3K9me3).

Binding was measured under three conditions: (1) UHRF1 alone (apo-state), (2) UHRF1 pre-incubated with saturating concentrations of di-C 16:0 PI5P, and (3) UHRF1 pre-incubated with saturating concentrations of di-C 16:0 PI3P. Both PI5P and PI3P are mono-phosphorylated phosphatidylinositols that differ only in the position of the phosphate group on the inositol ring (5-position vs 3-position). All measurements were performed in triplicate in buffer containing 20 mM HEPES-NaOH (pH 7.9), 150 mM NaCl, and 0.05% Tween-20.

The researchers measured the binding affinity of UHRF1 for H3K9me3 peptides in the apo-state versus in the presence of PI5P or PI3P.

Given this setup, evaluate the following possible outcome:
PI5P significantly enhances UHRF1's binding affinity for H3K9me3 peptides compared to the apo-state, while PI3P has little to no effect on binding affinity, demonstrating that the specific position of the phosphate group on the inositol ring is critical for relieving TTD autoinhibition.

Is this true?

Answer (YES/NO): YES